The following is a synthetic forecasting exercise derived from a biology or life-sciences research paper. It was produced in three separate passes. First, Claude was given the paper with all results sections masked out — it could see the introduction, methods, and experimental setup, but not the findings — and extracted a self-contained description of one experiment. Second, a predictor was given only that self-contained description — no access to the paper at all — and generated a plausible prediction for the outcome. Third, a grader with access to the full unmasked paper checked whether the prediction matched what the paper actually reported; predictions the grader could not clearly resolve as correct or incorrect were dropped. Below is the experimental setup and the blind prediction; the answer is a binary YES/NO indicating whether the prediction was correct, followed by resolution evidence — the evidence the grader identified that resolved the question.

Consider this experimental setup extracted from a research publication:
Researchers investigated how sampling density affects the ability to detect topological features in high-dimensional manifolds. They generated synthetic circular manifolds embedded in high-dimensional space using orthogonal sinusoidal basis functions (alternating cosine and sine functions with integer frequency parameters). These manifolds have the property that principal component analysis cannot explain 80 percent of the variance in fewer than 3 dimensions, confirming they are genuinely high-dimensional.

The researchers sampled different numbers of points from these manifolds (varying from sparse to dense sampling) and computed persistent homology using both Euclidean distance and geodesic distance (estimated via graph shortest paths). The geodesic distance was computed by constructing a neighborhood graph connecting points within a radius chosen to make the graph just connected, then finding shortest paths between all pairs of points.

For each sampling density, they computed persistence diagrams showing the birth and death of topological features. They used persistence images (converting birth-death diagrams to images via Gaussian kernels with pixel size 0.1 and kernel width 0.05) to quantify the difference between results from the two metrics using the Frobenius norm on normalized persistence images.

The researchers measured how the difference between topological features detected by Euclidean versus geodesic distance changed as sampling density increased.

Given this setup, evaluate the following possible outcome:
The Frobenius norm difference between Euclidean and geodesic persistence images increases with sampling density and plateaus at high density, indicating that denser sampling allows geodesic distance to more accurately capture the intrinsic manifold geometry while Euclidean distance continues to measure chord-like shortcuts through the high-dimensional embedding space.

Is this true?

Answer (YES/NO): NO